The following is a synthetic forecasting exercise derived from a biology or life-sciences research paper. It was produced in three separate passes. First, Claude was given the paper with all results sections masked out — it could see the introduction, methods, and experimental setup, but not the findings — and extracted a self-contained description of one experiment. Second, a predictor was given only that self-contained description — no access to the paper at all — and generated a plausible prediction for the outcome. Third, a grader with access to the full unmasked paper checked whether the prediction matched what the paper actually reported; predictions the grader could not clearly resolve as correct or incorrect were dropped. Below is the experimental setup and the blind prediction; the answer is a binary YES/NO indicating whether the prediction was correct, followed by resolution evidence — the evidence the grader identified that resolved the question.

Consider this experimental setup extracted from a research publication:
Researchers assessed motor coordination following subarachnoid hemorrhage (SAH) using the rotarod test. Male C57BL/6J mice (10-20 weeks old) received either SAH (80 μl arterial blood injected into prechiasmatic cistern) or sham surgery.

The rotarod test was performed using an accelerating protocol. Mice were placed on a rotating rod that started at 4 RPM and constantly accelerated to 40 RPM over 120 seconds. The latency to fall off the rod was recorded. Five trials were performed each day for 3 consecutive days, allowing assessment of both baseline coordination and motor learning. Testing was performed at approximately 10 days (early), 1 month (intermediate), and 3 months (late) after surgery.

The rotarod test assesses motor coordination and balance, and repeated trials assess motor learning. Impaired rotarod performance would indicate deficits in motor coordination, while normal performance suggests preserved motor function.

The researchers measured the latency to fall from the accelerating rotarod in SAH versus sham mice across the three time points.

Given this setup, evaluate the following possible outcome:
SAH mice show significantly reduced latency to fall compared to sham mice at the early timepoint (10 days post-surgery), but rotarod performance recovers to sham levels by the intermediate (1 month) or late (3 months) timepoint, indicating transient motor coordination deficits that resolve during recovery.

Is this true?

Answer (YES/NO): NO